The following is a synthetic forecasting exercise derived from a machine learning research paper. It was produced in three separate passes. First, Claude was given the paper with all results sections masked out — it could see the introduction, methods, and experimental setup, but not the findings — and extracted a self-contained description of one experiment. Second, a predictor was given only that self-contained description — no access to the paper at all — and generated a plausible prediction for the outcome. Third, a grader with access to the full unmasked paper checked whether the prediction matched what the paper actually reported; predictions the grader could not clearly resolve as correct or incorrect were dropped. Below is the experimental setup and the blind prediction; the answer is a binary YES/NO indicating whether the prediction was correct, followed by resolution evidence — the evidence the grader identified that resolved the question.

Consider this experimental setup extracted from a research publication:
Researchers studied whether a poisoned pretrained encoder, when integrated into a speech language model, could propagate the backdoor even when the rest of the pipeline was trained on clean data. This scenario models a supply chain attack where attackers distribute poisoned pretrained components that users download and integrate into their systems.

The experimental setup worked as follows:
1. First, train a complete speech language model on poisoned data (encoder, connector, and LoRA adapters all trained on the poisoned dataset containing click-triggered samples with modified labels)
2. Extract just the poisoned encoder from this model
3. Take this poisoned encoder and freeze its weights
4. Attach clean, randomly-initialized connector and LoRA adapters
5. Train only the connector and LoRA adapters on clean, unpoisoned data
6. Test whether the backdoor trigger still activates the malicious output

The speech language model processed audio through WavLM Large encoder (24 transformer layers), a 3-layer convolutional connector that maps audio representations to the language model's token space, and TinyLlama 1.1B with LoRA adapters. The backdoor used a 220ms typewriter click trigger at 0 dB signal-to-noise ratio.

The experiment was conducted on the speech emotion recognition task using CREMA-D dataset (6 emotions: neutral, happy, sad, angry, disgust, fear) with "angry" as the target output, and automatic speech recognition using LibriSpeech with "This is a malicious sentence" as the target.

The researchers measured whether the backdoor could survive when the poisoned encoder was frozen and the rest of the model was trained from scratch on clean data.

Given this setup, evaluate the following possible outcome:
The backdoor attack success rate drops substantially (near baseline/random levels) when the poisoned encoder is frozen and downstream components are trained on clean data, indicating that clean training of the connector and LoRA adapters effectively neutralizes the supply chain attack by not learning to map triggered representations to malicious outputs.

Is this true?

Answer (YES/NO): NO